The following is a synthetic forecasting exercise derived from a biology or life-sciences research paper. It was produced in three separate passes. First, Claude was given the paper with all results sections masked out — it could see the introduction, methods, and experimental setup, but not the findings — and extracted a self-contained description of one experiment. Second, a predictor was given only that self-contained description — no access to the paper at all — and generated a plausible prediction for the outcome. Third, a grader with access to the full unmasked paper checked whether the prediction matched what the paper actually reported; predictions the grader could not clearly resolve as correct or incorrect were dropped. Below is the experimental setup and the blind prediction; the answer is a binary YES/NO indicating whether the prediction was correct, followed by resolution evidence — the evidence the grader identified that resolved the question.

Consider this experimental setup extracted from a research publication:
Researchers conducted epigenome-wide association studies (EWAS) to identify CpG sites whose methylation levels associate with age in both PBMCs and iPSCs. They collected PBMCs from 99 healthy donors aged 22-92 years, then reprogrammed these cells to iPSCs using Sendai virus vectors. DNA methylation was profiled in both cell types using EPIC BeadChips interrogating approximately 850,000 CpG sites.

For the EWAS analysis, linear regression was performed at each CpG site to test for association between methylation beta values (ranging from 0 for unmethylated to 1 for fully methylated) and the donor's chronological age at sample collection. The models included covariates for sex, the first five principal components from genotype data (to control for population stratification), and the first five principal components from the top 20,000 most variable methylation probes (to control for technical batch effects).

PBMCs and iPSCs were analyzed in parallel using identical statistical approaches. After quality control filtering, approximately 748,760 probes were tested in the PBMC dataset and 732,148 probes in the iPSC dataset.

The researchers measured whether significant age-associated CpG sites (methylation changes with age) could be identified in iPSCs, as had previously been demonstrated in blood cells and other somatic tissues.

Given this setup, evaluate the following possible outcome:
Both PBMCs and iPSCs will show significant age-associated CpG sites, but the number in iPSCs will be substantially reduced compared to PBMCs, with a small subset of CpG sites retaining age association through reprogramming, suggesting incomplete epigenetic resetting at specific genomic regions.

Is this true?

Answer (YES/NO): NO